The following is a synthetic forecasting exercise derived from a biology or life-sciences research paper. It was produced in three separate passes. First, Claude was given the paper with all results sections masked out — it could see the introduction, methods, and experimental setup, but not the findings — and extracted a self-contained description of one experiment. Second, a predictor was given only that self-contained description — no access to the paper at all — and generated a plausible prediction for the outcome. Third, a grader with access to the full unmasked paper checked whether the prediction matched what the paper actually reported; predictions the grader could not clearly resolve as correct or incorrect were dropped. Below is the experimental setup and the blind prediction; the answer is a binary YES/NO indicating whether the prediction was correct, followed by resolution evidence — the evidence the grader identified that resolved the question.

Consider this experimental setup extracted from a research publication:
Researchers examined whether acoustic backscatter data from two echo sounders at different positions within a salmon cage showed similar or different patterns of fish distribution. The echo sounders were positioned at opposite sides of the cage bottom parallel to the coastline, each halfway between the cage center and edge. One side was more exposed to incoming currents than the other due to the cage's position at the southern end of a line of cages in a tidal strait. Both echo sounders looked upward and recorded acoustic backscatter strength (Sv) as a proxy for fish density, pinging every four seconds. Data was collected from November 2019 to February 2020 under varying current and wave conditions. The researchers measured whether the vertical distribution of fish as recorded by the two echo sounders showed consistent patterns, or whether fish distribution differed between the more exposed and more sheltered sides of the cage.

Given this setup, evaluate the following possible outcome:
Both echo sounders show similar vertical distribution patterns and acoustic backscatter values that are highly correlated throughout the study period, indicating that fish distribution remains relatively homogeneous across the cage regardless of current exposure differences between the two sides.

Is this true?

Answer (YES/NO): NO